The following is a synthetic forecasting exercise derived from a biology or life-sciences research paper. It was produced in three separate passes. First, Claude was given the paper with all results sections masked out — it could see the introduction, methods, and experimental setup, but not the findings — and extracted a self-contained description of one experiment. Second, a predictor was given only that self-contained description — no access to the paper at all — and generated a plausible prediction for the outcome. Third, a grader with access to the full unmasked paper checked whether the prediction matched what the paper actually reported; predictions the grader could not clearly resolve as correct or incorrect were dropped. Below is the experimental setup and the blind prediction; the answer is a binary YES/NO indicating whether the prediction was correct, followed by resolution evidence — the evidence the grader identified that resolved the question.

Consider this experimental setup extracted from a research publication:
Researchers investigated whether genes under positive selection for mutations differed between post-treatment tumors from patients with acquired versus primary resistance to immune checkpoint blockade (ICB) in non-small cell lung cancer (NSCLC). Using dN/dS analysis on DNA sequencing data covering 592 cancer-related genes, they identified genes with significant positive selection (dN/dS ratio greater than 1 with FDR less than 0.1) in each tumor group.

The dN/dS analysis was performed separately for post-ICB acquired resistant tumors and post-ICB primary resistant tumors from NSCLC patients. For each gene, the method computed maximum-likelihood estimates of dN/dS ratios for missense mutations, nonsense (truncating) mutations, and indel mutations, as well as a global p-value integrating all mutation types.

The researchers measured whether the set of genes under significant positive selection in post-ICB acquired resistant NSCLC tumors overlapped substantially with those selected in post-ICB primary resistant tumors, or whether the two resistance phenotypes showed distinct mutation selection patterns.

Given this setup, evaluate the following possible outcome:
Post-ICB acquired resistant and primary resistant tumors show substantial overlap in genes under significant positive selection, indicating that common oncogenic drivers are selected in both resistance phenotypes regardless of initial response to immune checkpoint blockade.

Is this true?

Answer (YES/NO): NO